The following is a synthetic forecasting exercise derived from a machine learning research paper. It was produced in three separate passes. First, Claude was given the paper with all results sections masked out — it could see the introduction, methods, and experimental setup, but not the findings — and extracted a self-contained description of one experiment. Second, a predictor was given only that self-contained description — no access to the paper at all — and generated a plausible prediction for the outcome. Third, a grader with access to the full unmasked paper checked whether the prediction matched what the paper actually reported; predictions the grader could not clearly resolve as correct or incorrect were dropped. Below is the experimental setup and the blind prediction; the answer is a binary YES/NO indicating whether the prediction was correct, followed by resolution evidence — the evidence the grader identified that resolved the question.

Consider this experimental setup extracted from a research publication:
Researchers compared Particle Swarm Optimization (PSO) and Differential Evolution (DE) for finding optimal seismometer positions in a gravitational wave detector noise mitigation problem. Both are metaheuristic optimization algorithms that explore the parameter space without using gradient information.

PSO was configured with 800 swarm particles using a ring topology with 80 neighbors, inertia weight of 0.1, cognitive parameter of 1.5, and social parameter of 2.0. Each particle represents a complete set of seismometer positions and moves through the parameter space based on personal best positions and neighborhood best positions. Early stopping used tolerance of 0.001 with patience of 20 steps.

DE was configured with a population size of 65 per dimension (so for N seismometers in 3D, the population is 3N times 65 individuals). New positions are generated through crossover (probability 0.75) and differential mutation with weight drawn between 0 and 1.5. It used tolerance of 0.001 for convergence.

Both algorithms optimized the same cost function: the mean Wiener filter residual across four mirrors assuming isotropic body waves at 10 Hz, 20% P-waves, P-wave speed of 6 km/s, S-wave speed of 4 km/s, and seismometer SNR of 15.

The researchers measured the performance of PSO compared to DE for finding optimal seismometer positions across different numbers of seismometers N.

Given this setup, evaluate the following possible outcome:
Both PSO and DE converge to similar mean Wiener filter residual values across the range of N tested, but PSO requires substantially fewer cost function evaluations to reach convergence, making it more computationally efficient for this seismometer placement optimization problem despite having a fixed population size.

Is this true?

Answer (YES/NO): NO